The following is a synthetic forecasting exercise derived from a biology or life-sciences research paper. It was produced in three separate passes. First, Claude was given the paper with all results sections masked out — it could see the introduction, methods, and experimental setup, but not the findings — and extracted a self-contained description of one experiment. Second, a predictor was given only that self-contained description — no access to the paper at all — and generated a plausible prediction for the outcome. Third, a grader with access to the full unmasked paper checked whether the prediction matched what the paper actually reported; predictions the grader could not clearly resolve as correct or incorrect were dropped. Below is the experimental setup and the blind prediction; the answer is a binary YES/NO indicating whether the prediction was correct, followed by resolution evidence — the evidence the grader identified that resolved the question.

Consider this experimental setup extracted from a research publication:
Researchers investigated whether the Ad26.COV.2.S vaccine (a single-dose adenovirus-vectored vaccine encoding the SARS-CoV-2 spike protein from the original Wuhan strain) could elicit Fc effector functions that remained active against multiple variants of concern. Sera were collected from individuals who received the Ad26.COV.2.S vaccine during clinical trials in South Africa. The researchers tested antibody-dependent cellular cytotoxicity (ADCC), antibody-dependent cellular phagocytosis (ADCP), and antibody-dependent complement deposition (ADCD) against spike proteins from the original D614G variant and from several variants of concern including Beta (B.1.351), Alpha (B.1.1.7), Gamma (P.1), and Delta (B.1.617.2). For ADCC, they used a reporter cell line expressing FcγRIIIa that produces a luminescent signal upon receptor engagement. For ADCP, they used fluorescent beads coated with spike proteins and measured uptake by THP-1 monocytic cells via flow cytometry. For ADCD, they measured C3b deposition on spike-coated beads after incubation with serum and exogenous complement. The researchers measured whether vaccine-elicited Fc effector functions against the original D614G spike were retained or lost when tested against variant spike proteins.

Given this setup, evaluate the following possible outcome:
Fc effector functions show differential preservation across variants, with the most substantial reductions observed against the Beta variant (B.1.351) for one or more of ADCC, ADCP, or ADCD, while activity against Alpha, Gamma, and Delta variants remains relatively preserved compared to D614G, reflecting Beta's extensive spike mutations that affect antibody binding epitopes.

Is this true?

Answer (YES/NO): YES